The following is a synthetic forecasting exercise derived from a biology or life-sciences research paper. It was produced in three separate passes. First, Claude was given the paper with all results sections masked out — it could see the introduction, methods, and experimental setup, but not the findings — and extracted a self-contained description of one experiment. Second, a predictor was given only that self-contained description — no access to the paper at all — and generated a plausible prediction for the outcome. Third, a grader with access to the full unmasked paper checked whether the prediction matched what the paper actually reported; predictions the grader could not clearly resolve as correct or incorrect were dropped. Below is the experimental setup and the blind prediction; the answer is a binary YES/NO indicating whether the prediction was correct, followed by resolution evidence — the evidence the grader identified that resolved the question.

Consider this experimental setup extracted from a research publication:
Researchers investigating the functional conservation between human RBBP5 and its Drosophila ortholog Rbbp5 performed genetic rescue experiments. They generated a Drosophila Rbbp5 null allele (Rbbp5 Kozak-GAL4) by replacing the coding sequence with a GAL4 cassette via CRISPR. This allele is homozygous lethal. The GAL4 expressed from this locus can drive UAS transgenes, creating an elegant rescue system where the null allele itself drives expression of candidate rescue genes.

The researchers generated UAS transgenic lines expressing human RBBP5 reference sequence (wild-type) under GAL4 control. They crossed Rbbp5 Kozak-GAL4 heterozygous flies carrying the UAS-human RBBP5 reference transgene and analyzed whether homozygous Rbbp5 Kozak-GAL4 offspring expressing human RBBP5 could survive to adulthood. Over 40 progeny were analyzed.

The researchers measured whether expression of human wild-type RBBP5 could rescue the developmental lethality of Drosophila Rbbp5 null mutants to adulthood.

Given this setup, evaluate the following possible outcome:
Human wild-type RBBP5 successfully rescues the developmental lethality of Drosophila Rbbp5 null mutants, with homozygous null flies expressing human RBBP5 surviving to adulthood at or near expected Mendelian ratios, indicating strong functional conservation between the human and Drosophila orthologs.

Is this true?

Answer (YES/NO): NO